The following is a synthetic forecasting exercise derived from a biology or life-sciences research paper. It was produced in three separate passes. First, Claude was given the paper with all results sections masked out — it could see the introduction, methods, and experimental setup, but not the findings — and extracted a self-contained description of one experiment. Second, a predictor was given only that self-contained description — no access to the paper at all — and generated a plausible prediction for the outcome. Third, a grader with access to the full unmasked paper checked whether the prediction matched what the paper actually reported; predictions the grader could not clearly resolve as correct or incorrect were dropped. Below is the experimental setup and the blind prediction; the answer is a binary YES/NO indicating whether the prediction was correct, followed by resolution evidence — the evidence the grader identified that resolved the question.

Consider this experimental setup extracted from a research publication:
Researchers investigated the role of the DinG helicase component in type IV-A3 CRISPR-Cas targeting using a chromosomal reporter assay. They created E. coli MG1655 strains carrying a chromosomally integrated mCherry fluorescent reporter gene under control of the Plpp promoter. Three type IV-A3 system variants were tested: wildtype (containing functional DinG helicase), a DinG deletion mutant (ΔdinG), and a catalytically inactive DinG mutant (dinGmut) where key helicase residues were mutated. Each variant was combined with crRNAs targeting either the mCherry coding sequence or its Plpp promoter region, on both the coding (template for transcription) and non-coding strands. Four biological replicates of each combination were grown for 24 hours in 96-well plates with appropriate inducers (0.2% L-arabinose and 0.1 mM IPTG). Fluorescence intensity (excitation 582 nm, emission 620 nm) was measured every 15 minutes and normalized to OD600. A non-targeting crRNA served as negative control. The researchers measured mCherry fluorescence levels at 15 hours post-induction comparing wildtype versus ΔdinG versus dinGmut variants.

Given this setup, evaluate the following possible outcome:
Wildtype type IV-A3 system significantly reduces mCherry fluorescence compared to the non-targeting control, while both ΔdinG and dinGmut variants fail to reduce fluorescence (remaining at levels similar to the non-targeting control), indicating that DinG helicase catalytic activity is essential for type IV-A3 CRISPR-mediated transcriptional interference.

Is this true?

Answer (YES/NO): NO